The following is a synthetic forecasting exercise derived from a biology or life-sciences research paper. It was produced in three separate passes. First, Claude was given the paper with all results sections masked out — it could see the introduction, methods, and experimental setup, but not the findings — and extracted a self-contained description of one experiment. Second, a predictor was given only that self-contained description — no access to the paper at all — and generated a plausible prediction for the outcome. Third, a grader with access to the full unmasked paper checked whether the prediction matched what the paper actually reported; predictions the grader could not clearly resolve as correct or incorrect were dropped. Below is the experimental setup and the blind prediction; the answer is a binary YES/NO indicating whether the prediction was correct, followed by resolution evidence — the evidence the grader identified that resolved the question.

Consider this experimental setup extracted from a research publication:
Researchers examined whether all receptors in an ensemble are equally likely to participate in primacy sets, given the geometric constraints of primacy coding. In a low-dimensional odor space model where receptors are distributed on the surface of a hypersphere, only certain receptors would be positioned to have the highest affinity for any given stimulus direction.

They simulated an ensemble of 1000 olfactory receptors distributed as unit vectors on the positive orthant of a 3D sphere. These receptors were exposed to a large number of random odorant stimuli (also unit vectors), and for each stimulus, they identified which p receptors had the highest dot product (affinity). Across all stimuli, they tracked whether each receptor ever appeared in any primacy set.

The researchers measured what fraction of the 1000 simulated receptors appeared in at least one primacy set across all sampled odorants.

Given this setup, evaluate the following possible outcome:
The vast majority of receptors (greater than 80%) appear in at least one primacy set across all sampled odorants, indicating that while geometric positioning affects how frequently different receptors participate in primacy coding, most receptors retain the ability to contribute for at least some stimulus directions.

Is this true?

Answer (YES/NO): YES